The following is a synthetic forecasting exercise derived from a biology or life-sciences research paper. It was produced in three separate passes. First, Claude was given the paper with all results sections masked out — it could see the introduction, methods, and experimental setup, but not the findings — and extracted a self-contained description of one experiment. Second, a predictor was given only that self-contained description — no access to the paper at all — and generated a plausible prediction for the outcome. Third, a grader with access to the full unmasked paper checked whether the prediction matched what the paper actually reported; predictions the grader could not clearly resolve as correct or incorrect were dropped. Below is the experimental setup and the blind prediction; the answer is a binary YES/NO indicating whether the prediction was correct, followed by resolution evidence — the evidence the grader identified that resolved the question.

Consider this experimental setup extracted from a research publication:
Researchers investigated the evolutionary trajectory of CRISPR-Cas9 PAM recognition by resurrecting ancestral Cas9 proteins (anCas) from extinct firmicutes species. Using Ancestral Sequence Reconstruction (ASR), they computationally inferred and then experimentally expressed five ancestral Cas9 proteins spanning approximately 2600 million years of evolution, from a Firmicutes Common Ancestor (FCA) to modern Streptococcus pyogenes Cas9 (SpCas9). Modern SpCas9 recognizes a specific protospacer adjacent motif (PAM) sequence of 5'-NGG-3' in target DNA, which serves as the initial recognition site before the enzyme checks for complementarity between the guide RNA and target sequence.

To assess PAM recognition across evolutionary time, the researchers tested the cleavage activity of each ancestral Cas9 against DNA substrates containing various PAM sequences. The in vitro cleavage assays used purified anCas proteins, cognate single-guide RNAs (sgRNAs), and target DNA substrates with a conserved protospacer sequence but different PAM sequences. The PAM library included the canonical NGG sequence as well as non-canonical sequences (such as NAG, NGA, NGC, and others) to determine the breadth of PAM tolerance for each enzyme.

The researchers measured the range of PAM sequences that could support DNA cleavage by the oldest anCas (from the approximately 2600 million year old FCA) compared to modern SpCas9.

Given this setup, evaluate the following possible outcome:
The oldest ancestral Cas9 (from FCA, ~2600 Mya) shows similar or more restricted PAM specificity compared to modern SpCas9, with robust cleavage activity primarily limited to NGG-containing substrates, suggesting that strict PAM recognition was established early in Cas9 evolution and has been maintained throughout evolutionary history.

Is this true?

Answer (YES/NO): NO